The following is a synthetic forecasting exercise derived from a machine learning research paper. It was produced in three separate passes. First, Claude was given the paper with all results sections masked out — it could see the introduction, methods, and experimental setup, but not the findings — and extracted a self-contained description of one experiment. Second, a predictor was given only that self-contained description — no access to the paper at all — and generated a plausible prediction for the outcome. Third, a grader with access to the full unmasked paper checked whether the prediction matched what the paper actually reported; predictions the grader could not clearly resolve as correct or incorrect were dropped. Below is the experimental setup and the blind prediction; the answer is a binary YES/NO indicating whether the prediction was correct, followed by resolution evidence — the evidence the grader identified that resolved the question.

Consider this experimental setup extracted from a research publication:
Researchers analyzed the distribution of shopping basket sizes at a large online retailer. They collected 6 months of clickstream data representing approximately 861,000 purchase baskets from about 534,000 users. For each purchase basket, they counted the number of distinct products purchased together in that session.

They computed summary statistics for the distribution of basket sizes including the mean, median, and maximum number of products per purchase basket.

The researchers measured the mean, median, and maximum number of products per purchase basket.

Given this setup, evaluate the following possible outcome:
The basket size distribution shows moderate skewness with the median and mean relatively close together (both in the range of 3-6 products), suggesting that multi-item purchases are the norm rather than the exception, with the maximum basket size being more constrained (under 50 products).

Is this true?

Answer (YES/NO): NO